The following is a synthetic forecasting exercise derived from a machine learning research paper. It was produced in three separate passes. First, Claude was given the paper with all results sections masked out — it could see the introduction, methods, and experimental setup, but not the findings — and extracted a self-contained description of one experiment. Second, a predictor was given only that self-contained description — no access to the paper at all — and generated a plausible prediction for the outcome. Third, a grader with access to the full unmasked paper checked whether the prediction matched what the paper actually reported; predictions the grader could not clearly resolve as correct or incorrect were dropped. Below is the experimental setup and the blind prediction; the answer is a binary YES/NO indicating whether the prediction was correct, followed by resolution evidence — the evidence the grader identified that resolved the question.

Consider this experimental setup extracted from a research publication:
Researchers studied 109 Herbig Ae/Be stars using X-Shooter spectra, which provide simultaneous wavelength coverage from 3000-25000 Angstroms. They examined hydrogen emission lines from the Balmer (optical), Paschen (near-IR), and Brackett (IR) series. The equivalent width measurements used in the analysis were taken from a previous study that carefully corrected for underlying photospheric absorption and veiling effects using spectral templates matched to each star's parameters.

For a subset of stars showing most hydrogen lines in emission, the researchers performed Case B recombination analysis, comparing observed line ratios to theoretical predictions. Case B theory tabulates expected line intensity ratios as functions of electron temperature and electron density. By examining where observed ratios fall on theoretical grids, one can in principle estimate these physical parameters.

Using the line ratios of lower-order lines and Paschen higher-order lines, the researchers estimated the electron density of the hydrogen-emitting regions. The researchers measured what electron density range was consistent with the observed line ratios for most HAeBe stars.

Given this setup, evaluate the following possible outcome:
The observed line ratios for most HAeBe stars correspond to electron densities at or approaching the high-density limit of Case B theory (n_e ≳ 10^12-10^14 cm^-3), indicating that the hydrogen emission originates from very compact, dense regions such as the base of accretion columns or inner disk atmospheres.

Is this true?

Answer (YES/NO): NO